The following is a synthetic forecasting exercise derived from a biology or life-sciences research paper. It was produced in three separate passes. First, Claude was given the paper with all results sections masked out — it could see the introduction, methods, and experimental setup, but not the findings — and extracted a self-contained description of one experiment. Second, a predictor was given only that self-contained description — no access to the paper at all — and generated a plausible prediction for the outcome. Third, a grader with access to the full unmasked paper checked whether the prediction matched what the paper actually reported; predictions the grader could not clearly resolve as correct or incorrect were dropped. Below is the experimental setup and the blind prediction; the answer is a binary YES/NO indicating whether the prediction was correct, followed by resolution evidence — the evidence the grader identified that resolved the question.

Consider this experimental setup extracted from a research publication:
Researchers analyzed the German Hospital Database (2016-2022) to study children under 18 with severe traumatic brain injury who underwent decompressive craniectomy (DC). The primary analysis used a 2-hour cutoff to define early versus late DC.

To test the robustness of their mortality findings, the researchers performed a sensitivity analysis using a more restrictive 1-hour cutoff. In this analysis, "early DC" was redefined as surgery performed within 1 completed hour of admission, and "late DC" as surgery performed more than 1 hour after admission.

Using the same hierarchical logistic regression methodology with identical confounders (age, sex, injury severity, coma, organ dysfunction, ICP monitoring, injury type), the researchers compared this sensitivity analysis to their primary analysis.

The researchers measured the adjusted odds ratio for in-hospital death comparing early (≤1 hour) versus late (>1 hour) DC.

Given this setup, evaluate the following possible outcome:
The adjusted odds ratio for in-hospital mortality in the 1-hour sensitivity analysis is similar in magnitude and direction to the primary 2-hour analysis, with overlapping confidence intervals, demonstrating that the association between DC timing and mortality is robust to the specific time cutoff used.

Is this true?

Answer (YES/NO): NO